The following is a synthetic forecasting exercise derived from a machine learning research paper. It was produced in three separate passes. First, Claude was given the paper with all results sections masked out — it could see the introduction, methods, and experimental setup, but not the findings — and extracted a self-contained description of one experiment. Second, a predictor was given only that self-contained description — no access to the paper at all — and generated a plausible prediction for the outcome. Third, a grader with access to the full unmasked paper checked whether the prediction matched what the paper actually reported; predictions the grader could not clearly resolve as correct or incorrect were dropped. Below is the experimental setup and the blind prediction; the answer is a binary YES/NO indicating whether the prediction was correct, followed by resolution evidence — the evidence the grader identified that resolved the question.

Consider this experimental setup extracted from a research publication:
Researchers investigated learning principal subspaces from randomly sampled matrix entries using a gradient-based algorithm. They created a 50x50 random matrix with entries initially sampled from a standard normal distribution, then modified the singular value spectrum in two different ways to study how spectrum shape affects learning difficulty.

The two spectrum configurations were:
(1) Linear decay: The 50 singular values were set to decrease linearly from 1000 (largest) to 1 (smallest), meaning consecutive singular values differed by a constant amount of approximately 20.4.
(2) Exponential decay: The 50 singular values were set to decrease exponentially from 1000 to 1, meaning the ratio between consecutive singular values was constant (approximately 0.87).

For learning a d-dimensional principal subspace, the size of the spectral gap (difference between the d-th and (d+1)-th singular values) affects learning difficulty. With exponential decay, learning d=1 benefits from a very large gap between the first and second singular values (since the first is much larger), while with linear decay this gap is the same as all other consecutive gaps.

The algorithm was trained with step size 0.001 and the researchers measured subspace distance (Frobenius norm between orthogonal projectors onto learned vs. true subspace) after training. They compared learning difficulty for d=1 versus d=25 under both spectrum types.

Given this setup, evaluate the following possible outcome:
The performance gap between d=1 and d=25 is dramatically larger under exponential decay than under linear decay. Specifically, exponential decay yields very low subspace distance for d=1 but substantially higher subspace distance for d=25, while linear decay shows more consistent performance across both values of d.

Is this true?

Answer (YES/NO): NO